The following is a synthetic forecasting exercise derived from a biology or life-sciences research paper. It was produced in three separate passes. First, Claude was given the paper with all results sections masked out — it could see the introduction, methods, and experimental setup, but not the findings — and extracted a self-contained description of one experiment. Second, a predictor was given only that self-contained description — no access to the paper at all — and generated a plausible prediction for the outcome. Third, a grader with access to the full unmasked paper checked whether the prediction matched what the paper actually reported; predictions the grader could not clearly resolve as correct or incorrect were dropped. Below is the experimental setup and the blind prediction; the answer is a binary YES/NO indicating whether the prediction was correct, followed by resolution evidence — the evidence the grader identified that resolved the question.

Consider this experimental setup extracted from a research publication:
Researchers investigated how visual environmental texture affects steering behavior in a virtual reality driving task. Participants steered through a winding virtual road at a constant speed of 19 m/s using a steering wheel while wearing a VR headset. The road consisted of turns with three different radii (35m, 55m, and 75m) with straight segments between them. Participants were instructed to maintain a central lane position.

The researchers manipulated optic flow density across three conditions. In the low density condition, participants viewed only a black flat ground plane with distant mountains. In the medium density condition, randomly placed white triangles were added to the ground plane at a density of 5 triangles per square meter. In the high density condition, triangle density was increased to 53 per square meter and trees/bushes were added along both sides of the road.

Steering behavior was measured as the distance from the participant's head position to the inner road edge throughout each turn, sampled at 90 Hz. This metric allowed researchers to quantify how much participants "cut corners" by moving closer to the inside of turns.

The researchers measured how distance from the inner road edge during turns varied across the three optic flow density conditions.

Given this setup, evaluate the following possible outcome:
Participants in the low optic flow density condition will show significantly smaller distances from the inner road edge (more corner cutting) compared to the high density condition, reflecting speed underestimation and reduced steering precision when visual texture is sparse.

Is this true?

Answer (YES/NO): NO